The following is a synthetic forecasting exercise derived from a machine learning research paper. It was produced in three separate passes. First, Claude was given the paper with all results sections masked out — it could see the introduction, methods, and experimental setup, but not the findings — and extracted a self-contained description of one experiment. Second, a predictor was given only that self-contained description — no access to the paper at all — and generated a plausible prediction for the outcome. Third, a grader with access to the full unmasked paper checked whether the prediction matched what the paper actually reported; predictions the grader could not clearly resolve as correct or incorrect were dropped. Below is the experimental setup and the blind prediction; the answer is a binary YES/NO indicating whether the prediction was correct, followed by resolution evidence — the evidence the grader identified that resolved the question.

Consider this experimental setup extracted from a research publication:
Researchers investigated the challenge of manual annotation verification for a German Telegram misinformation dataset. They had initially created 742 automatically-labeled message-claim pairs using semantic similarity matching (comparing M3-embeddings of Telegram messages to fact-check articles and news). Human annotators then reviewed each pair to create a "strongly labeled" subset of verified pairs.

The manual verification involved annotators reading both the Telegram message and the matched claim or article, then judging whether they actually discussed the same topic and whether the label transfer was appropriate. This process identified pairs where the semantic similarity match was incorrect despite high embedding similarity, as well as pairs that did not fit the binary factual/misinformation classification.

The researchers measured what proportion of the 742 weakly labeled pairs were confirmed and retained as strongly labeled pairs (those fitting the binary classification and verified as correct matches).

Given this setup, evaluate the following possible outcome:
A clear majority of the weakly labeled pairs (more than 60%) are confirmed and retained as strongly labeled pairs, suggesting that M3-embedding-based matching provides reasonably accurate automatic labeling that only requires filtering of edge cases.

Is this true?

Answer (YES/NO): YES